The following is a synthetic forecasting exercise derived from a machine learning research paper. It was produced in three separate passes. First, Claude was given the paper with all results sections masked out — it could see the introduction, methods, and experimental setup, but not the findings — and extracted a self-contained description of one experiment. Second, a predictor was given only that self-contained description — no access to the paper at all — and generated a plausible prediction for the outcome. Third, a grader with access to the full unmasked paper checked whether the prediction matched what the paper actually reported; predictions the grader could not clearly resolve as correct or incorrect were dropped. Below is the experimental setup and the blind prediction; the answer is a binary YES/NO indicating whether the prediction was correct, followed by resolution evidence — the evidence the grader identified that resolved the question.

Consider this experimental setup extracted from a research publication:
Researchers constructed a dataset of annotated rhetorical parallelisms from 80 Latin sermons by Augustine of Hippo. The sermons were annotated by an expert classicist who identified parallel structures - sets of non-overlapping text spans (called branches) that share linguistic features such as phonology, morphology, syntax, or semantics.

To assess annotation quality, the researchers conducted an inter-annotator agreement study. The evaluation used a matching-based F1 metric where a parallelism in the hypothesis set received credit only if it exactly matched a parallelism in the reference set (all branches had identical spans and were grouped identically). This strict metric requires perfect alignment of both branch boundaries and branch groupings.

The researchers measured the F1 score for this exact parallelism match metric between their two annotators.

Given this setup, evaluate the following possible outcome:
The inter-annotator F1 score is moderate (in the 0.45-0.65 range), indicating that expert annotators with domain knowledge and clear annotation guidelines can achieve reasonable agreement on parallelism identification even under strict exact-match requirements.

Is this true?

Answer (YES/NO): NO